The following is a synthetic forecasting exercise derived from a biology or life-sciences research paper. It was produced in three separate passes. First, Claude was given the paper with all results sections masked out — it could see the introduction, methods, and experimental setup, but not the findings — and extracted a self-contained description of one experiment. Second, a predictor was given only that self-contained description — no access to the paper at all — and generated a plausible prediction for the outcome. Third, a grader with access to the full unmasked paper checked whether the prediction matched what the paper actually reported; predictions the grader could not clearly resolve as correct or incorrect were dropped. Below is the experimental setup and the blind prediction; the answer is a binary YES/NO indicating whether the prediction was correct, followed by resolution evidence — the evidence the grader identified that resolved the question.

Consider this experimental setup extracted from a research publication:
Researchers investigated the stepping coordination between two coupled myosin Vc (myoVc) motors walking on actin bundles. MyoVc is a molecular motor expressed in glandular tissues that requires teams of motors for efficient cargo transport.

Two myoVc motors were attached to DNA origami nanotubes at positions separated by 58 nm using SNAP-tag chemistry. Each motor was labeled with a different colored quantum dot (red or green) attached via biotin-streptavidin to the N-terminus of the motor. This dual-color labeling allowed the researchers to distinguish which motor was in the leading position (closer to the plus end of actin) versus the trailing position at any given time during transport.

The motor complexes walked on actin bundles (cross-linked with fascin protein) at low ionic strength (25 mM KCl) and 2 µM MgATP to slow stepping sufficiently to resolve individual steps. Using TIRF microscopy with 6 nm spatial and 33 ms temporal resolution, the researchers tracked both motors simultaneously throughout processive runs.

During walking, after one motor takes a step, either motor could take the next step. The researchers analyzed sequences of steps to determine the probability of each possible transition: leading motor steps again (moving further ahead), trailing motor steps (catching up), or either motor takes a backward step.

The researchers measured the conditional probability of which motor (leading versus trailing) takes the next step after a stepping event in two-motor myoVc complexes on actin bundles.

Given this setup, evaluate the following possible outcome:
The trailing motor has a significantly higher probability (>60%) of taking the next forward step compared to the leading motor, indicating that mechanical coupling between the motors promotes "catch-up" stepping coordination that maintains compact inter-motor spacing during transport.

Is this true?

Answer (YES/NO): NO